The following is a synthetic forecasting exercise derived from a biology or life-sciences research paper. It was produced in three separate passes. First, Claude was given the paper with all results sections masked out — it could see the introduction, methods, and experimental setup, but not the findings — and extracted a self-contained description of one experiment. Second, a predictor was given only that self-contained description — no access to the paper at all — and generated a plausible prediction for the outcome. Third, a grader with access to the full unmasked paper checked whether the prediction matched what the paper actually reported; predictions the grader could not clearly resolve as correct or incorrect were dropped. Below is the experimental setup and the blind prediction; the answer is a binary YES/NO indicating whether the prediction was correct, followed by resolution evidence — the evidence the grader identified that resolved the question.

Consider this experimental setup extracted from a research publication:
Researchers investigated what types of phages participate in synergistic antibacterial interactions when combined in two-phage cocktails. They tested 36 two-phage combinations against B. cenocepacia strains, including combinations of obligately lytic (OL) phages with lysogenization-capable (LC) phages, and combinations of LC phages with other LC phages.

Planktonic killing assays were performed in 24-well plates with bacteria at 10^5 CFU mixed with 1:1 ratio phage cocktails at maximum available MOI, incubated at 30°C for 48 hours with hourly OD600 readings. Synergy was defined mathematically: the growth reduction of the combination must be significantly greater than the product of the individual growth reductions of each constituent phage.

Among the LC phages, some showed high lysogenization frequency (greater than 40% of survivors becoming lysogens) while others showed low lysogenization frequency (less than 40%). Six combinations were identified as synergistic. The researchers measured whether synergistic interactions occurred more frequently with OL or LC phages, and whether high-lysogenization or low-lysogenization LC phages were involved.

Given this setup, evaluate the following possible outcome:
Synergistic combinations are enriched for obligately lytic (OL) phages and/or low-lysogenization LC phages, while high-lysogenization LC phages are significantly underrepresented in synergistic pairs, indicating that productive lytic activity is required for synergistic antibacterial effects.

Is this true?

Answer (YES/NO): NO